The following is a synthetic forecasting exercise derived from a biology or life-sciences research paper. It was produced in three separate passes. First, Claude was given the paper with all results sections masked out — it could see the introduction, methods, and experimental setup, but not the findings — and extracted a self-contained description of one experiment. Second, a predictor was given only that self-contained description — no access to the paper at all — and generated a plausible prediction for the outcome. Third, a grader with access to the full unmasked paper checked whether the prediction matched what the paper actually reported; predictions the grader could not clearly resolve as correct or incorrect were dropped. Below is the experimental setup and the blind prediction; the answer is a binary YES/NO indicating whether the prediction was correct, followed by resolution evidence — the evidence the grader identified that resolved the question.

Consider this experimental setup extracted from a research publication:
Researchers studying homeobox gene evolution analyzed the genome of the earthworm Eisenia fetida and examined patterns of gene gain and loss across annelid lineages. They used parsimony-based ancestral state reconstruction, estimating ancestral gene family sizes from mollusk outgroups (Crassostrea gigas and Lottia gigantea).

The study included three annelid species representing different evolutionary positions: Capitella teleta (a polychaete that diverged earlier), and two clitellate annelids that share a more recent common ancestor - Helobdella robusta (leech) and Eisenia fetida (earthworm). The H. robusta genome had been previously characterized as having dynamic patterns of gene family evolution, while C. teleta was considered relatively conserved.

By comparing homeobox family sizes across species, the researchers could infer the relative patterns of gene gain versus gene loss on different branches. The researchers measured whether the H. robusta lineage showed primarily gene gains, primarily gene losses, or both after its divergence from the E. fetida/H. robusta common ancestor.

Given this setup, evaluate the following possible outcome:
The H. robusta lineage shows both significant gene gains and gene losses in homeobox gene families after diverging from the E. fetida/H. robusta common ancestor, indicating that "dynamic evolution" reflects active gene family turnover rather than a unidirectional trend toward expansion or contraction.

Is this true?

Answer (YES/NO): YES